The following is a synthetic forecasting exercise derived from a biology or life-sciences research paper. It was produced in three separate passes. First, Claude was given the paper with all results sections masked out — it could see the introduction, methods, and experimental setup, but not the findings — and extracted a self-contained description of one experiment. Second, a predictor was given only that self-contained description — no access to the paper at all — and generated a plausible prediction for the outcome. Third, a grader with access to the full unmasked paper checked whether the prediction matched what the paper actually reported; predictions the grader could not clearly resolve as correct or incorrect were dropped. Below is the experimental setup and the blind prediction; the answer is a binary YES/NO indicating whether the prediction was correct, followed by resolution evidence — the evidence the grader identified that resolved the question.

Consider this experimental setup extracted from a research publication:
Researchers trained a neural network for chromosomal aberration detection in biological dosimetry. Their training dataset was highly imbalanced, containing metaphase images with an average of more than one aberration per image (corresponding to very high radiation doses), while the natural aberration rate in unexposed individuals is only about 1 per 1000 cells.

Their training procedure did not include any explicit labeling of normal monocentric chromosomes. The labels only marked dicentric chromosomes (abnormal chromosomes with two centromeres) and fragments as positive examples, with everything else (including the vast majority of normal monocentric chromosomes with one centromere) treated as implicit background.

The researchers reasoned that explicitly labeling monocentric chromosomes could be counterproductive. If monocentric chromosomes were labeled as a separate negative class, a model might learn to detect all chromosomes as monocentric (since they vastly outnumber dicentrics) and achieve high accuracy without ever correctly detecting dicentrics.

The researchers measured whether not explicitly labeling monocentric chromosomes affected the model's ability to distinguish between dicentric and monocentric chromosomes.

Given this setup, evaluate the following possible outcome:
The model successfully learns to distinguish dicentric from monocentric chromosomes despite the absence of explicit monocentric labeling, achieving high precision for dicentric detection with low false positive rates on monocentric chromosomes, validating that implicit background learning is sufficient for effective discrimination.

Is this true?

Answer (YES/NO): NO